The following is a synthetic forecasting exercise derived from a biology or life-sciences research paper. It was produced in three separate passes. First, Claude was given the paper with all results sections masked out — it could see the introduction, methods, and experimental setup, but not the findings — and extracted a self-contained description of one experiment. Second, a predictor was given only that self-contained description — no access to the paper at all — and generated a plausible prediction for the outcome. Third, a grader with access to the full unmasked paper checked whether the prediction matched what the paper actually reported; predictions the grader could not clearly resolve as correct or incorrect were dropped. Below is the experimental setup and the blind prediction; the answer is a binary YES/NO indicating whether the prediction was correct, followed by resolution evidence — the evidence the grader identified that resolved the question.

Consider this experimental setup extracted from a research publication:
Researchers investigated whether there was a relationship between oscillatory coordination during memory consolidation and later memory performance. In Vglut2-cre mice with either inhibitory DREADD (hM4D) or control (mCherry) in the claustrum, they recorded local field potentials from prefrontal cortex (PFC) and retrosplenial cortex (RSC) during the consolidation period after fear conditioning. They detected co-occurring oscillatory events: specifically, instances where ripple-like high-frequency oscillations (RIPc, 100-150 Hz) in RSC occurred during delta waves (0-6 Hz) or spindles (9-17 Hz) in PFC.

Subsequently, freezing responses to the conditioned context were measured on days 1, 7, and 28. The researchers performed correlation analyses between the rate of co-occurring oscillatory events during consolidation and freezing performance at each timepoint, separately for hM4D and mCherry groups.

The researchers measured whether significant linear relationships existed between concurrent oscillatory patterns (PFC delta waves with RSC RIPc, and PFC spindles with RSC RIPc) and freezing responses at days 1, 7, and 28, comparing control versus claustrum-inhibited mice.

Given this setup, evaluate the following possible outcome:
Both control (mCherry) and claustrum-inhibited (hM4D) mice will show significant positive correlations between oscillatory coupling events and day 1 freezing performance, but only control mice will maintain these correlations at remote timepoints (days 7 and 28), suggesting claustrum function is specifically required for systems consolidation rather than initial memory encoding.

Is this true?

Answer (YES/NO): NO